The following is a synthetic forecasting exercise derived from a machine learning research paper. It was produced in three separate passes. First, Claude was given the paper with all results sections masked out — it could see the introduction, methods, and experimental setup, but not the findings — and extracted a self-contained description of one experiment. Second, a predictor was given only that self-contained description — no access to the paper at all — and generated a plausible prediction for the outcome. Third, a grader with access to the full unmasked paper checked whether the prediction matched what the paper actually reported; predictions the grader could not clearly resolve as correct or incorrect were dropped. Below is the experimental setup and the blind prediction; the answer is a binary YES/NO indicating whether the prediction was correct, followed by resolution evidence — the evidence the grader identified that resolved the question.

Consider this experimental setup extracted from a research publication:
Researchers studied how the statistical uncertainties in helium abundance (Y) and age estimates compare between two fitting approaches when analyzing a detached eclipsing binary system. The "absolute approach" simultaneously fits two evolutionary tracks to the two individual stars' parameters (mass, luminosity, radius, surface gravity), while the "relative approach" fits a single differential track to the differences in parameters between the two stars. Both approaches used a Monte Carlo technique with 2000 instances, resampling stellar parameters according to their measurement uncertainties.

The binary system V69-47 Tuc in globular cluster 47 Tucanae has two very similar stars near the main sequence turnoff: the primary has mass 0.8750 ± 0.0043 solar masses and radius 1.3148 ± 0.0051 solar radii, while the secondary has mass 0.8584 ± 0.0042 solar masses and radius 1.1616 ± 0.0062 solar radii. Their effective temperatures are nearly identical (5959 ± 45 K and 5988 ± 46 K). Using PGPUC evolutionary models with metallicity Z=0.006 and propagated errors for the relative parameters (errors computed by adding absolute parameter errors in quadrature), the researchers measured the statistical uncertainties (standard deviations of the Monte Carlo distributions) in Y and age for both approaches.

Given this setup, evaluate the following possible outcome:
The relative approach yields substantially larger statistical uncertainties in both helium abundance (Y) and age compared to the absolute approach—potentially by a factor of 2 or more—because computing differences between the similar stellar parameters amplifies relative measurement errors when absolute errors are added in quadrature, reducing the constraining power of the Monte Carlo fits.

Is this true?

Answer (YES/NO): YES